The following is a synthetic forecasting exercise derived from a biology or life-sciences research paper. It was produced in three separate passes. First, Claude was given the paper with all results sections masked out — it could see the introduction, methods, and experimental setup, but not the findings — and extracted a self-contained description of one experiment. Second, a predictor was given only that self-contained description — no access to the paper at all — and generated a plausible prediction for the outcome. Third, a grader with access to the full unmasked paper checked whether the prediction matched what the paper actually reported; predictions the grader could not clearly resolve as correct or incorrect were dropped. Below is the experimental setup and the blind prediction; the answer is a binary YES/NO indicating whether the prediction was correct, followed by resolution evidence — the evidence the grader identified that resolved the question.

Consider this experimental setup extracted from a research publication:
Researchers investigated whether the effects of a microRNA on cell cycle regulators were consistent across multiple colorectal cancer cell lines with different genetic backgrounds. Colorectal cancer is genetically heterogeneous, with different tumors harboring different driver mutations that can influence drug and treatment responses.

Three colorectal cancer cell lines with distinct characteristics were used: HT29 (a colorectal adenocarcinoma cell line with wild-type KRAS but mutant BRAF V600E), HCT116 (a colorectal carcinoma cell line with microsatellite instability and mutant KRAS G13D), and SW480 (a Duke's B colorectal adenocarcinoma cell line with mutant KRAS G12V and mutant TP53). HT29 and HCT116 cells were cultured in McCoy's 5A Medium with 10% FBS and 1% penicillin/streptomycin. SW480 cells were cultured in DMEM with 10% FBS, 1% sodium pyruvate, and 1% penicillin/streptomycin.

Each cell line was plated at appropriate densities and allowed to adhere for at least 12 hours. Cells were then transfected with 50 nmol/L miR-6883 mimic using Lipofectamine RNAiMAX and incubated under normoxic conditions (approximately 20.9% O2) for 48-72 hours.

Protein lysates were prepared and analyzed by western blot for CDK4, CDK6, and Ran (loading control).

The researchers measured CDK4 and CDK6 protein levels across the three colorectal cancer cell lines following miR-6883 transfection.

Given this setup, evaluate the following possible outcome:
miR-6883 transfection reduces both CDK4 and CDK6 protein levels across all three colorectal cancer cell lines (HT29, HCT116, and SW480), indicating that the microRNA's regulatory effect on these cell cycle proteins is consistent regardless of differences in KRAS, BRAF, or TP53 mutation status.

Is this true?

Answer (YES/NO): NO